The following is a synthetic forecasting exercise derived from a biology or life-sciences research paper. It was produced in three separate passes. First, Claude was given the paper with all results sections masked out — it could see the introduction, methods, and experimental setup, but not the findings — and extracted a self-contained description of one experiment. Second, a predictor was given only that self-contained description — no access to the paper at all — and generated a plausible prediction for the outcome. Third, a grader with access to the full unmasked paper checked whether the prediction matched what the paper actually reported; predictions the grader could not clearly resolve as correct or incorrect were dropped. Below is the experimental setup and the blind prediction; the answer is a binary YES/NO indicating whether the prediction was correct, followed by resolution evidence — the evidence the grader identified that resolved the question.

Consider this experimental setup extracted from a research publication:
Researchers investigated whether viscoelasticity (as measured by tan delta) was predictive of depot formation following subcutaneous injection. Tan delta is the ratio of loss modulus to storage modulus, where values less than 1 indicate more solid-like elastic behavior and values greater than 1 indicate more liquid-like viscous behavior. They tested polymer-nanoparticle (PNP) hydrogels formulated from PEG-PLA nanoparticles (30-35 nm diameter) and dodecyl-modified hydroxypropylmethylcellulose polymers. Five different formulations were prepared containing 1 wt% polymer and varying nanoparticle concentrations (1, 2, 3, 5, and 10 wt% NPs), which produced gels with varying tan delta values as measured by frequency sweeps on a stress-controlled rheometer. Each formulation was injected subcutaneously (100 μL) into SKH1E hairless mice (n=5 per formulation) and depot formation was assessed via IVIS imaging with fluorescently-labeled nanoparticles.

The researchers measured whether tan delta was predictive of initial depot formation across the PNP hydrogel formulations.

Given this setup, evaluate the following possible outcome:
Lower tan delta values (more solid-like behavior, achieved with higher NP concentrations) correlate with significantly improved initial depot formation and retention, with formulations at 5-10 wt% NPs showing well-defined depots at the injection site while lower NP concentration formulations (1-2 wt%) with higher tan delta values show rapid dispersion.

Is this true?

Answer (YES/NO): NO